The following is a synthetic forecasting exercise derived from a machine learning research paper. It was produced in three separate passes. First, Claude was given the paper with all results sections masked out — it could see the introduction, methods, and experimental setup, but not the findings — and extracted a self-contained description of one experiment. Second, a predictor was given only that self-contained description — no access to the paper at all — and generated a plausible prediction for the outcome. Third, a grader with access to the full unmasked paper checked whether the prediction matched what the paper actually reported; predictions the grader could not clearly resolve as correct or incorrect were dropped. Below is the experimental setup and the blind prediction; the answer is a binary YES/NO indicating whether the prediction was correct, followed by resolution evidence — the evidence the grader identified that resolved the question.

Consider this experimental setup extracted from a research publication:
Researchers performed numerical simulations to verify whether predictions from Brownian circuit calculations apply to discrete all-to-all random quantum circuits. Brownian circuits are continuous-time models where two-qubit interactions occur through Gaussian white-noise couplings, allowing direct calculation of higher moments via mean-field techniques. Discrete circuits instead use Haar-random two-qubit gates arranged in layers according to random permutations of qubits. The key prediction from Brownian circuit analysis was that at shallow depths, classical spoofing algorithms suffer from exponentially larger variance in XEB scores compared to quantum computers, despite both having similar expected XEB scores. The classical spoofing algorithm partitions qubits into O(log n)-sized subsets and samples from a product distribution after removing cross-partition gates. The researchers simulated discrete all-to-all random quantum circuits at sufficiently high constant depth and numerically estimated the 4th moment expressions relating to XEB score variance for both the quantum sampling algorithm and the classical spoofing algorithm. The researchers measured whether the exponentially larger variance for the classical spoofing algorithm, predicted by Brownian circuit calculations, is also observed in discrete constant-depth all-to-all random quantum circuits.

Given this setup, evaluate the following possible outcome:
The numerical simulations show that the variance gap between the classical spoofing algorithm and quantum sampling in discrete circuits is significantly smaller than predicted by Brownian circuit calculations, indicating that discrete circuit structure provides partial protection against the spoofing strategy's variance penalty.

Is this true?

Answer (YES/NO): NO